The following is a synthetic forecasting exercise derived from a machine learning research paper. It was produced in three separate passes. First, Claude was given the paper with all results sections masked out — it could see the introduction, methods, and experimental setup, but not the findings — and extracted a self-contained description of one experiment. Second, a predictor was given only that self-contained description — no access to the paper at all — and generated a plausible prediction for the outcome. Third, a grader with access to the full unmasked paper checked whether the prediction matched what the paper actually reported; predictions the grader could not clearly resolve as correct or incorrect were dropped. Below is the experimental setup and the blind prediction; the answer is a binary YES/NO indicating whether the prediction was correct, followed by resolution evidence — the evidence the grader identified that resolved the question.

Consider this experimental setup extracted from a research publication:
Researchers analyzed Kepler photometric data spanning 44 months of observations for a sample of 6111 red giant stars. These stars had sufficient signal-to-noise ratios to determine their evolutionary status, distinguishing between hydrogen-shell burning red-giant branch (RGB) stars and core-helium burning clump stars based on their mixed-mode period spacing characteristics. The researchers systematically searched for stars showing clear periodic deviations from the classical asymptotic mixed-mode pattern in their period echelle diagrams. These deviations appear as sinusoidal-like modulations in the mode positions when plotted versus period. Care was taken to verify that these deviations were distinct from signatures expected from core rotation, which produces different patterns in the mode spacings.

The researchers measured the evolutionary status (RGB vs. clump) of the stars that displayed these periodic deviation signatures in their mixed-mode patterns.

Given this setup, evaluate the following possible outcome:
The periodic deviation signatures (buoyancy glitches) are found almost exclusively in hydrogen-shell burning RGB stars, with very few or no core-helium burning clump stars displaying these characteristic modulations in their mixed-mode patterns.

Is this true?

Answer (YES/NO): NO